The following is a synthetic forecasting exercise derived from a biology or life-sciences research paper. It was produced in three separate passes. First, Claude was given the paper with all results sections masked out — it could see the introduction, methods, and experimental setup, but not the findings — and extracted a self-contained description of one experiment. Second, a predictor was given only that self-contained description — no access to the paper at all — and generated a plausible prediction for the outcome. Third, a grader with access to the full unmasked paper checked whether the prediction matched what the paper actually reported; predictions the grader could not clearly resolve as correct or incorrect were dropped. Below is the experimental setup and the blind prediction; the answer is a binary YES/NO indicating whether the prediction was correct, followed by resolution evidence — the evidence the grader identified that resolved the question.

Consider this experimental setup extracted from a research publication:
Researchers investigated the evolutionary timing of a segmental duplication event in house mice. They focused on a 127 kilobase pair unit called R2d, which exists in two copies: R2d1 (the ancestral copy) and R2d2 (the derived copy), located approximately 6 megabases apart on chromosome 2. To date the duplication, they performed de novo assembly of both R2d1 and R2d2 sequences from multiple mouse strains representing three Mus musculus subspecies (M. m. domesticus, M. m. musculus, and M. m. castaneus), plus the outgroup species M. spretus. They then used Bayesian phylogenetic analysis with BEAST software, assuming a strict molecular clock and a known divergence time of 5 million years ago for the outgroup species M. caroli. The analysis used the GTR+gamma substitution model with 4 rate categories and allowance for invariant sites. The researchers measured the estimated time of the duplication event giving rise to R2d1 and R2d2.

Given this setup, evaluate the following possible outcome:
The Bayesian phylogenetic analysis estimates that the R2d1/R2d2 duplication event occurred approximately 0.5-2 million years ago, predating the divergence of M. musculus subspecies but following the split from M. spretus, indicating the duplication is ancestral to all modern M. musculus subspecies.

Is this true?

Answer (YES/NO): NO